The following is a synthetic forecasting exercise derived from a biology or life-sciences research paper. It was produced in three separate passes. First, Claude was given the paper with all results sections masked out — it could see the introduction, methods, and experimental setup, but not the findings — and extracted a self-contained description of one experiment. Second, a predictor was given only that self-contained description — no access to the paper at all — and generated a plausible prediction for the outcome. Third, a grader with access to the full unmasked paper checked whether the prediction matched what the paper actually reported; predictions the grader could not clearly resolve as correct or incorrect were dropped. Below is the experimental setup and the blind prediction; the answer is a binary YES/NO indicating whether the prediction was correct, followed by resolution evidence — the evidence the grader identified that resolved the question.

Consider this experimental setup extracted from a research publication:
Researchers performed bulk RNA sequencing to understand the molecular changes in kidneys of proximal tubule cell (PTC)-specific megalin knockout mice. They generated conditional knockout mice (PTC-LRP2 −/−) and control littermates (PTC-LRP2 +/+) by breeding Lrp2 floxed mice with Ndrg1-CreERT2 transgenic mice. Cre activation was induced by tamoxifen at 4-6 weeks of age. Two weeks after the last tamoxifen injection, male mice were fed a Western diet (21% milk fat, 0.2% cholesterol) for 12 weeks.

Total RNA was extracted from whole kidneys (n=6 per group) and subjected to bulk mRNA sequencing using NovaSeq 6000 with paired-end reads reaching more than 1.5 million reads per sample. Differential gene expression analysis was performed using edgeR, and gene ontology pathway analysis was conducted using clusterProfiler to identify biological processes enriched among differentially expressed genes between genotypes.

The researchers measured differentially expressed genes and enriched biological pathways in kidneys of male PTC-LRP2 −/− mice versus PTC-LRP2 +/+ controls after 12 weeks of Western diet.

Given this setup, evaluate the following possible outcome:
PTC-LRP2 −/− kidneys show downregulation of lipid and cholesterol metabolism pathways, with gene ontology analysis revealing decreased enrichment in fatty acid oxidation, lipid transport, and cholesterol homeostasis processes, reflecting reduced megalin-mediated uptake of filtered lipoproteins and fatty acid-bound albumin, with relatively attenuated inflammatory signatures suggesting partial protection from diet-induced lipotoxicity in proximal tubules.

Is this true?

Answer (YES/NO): NO